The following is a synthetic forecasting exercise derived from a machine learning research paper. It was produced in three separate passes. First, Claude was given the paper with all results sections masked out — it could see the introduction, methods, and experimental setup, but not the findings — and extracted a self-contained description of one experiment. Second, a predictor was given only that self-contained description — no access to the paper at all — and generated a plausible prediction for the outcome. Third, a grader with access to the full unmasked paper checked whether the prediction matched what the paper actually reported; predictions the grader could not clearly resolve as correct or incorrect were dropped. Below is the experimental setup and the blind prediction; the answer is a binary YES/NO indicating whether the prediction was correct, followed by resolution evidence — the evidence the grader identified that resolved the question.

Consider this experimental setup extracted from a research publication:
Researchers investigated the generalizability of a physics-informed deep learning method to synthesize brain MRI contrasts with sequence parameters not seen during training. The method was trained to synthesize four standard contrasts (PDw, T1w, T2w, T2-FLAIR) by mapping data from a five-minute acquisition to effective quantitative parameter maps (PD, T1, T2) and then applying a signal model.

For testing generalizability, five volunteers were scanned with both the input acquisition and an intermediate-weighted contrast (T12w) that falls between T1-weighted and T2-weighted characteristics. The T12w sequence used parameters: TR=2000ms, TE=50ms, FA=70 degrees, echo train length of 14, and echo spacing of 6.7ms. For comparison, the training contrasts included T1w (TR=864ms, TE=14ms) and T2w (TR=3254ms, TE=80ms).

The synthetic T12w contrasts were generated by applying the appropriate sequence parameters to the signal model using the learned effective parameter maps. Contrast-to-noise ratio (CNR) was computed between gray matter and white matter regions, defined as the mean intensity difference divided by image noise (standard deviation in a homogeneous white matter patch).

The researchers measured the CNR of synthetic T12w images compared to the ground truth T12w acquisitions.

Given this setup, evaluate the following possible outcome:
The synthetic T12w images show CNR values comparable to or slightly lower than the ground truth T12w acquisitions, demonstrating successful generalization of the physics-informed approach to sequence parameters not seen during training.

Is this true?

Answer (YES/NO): YES